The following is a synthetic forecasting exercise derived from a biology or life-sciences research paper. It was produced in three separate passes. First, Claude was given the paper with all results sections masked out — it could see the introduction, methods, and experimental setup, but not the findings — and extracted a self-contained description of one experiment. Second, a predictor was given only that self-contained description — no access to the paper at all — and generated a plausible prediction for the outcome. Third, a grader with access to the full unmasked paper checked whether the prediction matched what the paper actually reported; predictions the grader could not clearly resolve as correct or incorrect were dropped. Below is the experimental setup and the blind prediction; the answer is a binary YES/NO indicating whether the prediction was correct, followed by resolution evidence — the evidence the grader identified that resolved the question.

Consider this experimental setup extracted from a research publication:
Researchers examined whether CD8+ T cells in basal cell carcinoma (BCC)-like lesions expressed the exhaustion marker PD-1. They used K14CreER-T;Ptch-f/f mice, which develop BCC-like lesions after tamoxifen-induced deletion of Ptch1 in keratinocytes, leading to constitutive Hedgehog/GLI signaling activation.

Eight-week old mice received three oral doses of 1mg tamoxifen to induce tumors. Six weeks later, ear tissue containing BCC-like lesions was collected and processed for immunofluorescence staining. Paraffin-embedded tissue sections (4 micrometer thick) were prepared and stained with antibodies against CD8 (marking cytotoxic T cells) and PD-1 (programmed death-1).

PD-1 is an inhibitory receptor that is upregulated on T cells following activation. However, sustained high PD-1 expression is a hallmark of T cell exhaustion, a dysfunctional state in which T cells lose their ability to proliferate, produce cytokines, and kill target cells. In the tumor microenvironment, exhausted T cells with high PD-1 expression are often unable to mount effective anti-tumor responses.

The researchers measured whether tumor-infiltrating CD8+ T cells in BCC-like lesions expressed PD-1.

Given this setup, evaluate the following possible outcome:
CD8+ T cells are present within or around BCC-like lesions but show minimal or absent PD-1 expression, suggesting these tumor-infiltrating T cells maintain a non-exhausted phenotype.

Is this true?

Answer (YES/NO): NO